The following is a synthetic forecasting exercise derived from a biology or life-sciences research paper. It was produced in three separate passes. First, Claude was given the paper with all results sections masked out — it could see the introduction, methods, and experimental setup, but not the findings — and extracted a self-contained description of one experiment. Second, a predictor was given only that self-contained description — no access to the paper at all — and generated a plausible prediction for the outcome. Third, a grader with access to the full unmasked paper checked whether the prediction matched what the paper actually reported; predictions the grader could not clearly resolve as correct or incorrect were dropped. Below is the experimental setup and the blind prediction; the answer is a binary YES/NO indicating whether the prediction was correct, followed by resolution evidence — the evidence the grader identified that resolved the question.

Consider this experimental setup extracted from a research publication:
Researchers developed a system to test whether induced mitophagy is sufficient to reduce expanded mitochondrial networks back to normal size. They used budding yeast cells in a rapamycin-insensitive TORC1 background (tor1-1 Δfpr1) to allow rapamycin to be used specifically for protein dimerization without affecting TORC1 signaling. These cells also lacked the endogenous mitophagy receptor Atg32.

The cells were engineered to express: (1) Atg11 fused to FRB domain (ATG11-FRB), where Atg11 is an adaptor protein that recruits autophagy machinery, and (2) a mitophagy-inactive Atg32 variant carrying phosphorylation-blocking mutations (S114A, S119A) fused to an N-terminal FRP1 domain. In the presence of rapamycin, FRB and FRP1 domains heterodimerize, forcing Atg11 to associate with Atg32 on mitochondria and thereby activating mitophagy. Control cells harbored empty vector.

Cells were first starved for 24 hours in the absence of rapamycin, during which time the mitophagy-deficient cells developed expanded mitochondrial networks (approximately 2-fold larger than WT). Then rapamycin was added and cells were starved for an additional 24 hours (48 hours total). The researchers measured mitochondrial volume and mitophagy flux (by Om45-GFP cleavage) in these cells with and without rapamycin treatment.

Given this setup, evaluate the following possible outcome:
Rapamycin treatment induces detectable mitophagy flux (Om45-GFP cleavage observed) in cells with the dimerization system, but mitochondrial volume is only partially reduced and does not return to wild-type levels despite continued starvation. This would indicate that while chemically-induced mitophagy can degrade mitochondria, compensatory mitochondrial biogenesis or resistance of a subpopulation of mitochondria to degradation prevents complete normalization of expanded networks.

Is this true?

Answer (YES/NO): NO